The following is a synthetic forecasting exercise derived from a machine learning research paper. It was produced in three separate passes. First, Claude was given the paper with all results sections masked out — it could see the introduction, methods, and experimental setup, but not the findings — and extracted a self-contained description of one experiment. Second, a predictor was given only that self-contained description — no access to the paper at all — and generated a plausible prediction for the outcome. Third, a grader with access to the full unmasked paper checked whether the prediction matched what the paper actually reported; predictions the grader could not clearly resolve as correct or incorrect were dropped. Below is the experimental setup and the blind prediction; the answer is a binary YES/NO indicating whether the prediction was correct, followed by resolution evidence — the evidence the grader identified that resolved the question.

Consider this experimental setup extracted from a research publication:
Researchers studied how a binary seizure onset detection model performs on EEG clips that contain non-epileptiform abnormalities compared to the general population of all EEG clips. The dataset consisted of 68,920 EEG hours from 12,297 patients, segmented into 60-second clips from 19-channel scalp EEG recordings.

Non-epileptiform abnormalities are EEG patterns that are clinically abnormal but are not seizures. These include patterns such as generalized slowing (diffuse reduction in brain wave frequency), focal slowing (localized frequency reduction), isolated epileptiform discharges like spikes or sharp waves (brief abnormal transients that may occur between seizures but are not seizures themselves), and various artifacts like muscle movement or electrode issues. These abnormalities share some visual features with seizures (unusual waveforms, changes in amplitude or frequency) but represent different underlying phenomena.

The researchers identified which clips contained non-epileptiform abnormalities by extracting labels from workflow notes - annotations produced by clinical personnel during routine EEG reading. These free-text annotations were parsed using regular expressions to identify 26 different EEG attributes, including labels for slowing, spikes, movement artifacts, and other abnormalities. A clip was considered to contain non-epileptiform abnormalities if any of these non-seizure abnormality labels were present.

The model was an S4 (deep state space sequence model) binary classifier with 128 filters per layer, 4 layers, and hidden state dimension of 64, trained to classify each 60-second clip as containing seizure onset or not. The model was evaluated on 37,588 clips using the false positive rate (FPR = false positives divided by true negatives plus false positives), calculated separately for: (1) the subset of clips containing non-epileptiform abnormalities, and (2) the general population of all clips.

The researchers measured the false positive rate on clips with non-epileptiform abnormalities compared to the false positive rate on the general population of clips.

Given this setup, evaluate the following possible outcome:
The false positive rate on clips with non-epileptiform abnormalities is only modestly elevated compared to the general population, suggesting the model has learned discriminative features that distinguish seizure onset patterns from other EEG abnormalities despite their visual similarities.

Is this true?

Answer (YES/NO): NO